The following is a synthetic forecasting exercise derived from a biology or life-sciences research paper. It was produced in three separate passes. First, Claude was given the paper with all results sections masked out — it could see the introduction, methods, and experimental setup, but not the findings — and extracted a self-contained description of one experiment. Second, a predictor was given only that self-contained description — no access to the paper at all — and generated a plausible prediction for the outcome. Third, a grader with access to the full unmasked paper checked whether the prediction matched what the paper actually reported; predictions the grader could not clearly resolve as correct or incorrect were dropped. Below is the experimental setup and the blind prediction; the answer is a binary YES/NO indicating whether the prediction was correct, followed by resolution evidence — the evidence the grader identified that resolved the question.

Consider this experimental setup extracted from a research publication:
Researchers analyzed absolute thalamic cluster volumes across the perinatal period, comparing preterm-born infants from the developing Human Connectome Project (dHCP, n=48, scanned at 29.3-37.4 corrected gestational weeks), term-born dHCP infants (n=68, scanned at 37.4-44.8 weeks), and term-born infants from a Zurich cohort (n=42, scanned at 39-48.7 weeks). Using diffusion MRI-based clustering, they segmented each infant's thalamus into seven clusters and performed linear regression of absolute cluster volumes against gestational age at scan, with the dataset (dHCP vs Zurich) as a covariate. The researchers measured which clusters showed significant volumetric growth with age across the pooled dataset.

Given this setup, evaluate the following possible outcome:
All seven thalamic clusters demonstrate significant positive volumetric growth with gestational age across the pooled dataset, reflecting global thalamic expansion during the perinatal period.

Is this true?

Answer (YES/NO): YES